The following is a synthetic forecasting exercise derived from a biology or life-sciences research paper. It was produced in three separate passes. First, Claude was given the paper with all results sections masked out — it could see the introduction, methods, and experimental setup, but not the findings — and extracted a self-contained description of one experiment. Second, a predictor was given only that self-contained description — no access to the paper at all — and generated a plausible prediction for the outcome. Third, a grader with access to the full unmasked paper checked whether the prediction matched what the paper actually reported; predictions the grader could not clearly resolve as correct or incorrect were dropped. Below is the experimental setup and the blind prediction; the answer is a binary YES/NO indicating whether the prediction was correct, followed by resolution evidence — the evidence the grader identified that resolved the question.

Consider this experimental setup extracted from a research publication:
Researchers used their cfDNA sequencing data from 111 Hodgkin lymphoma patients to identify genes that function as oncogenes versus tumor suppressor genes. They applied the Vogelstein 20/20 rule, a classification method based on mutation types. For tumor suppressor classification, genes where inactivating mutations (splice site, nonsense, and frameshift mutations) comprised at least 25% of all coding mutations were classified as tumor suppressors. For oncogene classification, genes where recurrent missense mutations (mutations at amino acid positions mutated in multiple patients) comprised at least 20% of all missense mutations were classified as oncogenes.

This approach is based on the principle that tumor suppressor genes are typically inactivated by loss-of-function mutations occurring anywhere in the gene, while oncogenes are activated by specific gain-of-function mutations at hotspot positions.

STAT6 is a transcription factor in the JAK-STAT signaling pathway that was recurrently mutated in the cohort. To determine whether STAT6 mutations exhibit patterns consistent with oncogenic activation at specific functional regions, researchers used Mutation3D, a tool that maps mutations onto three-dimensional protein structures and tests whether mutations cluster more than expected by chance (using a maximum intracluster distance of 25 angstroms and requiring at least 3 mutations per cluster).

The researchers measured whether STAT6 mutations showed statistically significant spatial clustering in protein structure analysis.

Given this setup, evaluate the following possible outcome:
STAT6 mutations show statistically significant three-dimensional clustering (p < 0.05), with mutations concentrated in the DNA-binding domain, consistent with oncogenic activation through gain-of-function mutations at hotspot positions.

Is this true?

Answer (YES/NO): NO